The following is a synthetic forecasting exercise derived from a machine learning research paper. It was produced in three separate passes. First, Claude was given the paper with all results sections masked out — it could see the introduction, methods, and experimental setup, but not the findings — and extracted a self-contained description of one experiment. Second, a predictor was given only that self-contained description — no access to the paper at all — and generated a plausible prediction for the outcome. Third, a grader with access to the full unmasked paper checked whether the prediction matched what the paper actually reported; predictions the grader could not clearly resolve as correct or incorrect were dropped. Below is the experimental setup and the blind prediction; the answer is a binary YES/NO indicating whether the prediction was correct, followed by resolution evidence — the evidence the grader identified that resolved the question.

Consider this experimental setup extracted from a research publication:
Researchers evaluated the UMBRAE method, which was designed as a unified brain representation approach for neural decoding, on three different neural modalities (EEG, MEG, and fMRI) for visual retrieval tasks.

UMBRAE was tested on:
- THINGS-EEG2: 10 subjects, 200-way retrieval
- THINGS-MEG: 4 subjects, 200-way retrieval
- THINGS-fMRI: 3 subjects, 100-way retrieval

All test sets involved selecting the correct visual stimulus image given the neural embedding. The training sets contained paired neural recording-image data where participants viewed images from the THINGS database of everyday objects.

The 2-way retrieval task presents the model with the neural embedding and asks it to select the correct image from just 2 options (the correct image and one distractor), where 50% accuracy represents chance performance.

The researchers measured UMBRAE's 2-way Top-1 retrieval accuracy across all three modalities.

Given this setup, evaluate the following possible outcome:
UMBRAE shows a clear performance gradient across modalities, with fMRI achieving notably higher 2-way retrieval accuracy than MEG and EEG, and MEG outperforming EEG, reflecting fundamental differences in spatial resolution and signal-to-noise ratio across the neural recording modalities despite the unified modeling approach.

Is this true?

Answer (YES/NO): NO